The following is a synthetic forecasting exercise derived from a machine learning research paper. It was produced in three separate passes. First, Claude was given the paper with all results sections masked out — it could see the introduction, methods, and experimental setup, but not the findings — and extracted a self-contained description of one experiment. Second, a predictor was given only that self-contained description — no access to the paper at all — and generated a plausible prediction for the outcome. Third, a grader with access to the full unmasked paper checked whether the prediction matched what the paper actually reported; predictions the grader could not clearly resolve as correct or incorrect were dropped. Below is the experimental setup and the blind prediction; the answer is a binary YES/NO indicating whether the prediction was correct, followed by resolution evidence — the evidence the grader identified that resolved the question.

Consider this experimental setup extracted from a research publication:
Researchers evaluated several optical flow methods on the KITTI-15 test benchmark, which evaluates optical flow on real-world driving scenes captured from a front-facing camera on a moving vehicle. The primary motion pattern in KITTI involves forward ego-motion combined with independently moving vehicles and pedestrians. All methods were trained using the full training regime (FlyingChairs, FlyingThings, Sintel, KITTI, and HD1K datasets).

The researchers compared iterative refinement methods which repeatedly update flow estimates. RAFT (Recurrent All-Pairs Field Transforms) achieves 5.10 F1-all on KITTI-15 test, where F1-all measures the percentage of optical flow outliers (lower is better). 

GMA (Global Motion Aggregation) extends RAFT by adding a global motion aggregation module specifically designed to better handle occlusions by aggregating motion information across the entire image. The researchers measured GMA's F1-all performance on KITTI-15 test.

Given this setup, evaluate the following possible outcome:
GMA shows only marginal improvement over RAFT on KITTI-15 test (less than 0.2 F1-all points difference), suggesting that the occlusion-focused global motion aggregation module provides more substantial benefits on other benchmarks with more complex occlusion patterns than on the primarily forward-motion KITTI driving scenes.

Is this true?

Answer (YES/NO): NO